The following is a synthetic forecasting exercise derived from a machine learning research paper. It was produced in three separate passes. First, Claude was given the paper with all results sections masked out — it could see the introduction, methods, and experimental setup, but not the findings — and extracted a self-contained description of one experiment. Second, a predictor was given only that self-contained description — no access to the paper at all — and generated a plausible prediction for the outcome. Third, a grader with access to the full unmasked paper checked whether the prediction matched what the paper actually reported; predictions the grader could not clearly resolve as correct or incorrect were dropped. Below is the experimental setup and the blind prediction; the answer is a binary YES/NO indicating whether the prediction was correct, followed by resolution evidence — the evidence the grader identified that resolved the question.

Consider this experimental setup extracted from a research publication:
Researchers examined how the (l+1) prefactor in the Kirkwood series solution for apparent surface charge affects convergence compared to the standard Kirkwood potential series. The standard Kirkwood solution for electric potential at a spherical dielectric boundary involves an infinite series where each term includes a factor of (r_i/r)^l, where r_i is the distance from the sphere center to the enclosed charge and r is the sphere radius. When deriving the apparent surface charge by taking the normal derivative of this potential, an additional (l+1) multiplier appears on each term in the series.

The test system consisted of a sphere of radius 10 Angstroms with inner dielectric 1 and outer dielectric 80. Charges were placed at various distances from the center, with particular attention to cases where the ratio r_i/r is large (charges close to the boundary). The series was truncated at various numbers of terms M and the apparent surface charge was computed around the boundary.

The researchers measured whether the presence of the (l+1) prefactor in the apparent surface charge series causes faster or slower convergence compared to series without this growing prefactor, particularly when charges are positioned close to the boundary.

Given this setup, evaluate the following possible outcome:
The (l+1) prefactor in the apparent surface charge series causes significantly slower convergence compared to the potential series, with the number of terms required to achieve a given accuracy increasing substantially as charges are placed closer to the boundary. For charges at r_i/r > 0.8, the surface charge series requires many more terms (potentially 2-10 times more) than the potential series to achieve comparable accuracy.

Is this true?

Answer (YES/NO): NO